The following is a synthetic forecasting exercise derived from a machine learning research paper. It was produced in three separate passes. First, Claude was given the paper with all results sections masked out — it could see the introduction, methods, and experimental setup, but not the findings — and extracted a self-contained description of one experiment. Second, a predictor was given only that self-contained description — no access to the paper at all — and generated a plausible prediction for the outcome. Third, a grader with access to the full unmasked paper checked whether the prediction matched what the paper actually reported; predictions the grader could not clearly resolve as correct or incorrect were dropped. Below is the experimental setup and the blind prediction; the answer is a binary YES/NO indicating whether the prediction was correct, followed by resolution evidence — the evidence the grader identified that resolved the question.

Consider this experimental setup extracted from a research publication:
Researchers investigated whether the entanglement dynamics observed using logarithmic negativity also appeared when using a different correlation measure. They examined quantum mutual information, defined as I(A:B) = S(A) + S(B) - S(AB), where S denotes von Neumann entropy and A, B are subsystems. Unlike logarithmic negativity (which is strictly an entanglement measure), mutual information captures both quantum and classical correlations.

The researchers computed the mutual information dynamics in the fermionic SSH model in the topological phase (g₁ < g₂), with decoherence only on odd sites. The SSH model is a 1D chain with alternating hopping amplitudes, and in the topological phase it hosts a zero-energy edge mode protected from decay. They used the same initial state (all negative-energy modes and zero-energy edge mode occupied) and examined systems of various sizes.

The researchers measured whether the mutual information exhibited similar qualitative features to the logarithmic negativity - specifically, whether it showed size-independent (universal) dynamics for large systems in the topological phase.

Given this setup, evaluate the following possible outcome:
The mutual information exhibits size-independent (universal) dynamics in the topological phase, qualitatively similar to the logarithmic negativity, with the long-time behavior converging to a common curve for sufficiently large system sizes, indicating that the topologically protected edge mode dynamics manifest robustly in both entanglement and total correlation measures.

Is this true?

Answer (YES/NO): YES